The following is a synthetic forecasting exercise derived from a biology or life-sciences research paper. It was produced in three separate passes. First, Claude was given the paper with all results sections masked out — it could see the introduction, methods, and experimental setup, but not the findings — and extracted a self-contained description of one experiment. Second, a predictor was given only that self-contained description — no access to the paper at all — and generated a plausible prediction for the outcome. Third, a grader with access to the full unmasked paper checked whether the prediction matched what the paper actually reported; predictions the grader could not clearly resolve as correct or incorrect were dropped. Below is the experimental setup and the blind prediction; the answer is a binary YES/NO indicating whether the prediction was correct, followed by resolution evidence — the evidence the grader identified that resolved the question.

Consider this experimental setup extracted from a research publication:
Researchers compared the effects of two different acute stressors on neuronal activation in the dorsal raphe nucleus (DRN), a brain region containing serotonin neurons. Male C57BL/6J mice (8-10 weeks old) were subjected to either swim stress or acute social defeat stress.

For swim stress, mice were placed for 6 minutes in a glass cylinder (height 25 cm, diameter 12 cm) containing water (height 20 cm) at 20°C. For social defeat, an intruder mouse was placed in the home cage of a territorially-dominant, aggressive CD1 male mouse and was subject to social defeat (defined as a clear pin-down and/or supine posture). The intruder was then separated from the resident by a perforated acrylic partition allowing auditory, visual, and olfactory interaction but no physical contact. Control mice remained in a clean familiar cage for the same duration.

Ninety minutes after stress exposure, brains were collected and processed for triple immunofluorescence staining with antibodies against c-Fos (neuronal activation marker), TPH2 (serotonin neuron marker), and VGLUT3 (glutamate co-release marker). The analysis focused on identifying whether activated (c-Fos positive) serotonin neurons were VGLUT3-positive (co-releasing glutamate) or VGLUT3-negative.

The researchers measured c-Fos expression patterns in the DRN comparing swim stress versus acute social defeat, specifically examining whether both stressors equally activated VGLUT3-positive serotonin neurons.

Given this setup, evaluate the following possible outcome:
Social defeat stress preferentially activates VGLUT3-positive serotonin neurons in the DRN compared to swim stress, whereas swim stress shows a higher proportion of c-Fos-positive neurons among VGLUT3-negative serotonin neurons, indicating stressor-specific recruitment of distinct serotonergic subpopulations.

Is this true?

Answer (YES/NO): NO